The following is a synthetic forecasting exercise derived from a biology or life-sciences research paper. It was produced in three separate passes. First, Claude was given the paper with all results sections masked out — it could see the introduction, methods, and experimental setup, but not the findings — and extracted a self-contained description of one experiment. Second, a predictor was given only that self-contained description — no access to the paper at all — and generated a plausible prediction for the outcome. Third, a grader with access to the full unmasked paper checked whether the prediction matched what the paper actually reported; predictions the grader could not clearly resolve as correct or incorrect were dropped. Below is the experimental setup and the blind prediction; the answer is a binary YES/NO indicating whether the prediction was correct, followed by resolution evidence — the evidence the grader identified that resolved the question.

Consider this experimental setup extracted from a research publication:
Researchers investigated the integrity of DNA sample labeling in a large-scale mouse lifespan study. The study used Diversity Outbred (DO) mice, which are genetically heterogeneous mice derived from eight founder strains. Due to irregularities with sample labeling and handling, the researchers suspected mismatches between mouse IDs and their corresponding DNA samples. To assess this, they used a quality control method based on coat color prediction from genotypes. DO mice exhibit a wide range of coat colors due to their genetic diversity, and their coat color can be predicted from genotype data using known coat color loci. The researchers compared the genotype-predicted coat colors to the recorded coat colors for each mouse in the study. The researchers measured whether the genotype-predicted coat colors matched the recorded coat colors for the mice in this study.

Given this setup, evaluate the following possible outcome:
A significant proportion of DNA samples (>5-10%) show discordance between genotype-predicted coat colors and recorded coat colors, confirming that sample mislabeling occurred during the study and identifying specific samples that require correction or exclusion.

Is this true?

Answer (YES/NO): YES